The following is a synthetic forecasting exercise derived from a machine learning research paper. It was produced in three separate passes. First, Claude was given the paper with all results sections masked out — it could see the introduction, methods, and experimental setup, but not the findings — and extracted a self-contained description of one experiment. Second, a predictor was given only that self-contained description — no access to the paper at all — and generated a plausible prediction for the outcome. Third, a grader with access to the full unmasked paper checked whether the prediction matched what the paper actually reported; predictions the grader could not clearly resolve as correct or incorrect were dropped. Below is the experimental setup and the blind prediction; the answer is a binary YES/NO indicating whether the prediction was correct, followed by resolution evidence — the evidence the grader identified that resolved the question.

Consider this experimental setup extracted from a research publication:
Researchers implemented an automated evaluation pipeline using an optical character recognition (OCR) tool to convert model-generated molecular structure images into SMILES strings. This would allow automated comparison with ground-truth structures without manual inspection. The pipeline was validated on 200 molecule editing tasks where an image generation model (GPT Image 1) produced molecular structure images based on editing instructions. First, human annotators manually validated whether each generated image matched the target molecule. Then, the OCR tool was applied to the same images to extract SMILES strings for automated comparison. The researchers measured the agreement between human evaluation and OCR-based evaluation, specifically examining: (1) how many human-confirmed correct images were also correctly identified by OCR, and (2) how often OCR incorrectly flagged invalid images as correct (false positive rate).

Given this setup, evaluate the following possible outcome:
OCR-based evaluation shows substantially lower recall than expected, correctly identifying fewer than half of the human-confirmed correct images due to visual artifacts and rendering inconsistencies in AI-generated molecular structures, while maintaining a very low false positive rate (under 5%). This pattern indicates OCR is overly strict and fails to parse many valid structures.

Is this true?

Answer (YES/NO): NO